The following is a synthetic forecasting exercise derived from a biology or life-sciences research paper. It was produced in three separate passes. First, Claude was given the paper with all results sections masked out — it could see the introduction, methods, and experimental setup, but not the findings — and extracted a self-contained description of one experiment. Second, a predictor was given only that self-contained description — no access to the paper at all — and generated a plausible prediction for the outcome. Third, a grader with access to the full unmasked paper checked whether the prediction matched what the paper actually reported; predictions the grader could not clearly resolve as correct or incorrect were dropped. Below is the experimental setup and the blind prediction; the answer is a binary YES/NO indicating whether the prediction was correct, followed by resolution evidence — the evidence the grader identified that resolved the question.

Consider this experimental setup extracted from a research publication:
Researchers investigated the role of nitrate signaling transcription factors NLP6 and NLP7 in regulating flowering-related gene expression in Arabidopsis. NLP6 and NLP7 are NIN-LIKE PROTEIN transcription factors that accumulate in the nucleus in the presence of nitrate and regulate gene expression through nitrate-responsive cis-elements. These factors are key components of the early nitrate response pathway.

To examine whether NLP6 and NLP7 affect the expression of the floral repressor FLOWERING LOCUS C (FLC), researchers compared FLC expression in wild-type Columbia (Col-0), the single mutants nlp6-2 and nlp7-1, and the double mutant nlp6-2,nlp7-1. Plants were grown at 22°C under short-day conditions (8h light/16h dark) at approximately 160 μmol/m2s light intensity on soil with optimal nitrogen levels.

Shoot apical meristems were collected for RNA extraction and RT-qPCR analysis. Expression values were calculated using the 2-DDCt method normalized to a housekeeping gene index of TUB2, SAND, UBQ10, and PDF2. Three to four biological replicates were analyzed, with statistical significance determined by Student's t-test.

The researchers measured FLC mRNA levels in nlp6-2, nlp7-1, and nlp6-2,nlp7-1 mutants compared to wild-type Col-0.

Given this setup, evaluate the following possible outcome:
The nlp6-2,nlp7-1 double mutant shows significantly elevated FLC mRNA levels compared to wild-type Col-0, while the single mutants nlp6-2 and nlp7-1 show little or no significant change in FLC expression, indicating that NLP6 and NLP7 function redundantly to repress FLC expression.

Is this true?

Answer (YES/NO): NO